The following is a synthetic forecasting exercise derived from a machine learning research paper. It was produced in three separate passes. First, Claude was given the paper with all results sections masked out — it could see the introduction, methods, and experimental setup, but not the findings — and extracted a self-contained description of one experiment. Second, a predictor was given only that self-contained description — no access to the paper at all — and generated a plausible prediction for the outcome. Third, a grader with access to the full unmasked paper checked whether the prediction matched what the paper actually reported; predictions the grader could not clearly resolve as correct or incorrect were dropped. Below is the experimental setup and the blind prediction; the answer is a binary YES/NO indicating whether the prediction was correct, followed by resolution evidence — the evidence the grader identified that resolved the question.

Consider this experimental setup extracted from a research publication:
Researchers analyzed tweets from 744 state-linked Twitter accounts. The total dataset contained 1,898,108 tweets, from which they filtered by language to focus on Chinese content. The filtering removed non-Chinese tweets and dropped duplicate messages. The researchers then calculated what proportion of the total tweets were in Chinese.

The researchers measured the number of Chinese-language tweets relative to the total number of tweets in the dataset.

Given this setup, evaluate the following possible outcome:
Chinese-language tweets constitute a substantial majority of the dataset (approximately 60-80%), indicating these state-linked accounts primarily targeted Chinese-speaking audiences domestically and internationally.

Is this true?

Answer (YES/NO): NO